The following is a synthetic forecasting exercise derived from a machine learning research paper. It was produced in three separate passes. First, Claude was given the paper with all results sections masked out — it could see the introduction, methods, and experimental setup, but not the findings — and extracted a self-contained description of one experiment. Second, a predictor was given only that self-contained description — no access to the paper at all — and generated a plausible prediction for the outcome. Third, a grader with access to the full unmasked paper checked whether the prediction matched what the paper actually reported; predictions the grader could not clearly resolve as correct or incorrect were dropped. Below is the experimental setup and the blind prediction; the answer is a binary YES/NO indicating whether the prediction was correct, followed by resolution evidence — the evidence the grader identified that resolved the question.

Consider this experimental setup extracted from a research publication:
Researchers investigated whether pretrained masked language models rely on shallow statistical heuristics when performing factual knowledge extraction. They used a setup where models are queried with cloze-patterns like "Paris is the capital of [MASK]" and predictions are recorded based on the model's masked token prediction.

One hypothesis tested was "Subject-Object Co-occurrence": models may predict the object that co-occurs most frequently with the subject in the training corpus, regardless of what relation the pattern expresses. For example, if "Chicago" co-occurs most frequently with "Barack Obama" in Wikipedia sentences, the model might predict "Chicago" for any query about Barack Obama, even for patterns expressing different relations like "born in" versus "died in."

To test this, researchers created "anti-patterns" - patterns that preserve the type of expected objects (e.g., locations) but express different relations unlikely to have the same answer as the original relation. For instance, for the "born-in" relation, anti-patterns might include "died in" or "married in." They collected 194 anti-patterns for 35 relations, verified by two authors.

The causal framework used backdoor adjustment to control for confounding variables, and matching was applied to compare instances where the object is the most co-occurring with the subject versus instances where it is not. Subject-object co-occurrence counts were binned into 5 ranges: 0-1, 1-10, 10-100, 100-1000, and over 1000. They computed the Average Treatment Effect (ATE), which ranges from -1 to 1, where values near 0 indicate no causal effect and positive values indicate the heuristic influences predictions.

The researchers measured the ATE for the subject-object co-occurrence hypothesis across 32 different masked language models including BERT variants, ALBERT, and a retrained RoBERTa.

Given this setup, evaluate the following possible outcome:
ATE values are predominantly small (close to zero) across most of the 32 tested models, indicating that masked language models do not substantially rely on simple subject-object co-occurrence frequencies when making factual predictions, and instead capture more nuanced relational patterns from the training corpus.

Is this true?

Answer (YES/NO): NO